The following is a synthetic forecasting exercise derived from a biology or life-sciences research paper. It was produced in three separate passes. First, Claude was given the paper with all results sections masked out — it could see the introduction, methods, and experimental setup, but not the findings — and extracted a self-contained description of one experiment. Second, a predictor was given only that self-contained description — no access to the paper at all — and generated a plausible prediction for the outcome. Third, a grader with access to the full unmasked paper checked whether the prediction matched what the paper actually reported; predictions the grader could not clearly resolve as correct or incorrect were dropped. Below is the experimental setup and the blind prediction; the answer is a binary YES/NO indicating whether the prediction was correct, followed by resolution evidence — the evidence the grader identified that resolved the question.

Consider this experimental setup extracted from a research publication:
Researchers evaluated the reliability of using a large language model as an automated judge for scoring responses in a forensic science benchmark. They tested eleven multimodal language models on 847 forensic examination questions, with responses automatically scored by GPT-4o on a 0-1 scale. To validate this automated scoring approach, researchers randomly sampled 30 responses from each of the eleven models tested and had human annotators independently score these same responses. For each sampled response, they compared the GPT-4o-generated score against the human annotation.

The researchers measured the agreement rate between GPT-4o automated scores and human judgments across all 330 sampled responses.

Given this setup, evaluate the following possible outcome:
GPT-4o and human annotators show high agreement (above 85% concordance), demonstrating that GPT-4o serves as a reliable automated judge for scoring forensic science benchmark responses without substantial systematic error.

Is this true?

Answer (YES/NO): YES